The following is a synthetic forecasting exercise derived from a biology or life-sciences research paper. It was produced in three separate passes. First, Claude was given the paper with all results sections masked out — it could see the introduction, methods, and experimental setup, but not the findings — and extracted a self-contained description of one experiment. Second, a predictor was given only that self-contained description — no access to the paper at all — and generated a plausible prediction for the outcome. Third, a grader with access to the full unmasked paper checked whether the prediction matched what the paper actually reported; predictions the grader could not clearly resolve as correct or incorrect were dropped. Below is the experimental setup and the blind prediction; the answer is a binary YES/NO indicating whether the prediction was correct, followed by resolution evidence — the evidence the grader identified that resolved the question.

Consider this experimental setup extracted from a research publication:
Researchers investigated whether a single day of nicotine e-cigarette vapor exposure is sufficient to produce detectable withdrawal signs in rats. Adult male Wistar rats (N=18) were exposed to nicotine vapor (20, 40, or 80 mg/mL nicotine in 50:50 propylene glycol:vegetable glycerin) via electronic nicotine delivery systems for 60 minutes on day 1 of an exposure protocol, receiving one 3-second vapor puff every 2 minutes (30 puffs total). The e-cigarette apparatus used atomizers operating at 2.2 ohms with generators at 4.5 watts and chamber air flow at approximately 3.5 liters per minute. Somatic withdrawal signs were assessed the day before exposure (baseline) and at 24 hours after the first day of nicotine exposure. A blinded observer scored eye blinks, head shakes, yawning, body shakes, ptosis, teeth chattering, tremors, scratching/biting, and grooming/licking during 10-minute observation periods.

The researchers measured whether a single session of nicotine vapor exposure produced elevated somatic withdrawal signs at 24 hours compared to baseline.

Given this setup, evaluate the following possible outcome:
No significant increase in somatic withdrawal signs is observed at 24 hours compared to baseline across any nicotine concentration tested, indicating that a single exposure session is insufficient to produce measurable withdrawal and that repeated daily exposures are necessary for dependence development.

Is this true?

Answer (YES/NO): NO